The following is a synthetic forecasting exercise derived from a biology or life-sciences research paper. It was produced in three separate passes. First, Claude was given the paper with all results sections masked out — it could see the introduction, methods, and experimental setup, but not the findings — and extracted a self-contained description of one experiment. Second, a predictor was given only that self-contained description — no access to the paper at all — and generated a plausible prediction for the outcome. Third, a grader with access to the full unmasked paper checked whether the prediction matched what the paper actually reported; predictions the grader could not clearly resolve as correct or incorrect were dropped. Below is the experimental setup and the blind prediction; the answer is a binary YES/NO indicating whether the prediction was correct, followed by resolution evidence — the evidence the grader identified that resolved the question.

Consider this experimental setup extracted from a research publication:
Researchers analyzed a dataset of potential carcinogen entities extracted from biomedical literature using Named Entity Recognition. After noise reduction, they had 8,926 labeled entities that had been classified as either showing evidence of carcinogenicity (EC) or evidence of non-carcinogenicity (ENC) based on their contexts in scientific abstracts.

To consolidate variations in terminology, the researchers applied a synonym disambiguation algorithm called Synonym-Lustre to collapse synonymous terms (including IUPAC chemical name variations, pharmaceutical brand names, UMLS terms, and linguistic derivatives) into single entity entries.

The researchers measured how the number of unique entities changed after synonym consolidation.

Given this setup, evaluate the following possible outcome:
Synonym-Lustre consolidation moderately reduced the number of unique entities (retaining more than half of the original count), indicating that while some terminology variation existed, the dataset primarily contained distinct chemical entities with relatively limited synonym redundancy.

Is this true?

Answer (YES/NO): NO